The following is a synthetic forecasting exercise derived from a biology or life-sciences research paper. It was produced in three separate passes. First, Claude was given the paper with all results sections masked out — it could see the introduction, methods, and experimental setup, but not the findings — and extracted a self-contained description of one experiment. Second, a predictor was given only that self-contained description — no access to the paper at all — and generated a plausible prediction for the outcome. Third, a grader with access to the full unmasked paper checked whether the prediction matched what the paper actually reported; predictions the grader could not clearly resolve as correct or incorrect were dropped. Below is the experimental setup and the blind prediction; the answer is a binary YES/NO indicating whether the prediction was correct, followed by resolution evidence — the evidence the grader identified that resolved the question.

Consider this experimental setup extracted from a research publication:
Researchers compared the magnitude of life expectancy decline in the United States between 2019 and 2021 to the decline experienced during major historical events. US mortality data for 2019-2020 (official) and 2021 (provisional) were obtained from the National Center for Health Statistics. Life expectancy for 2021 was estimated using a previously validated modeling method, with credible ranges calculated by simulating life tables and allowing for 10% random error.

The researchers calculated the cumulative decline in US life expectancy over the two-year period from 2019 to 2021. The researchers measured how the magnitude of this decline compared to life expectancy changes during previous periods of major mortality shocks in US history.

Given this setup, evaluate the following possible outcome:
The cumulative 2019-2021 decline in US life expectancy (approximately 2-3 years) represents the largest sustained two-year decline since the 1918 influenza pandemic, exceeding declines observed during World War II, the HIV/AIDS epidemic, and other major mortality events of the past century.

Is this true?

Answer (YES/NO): NO